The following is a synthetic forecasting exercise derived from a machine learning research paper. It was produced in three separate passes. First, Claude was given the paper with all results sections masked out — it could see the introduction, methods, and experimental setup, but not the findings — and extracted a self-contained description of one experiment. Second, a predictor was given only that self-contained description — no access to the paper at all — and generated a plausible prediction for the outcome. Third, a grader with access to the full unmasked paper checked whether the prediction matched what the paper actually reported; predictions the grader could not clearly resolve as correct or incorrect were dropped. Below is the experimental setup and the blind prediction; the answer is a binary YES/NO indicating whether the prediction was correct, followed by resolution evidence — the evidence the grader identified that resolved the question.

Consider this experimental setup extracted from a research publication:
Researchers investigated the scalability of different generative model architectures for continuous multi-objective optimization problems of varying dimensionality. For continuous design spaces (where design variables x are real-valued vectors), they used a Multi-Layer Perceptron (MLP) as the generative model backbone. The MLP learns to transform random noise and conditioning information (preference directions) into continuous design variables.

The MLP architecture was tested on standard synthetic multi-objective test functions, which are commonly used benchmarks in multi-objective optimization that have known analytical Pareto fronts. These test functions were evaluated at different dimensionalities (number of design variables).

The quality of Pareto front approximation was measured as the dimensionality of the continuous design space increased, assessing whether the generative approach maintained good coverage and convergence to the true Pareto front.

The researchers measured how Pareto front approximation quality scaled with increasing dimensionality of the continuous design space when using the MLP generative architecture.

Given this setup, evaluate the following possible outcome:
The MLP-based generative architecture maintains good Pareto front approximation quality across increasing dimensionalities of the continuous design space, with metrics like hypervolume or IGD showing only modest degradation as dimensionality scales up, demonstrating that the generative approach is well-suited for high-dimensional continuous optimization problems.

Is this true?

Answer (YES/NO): NO